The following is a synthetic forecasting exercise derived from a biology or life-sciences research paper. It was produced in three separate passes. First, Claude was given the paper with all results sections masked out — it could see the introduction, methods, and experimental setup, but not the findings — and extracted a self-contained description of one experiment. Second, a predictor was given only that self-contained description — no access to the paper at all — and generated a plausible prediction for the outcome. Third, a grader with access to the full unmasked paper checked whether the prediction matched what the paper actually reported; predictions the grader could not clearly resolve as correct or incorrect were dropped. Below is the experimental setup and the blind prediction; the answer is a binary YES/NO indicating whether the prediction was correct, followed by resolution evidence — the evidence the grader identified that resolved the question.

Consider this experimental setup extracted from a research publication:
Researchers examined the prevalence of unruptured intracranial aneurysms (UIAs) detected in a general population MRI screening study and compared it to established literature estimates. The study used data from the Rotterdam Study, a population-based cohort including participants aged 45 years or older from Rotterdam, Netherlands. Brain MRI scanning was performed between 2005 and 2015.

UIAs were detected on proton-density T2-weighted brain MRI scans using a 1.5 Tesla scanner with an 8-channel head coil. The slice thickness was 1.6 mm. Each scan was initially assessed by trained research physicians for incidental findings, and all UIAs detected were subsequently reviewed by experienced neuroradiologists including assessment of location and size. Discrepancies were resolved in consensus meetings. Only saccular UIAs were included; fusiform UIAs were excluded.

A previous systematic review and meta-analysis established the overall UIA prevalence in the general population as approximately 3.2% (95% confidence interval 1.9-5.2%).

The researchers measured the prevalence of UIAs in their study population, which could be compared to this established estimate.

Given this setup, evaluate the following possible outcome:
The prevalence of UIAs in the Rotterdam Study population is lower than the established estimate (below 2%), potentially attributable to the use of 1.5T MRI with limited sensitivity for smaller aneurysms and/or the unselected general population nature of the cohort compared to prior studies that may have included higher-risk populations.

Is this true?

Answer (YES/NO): NO